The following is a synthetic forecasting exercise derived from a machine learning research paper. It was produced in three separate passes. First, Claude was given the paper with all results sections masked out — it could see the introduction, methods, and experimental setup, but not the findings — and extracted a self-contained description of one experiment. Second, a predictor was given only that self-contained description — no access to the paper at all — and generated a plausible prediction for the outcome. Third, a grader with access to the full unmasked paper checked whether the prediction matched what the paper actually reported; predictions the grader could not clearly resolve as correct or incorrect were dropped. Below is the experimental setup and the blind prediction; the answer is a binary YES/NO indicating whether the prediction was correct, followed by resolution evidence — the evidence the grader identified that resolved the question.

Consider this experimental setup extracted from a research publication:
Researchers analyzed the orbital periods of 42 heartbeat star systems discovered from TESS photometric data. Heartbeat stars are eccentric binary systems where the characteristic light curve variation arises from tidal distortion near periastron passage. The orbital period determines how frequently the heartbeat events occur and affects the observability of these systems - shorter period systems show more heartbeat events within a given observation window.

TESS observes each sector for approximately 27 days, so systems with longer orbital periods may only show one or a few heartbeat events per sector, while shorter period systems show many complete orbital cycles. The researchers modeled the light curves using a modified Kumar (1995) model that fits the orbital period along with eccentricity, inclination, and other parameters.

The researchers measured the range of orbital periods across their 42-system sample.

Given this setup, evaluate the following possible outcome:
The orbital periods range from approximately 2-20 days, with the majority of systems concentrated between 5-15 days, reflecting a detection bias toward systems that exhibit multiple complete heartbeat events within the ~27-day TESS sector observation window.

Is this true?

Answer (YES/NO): NO